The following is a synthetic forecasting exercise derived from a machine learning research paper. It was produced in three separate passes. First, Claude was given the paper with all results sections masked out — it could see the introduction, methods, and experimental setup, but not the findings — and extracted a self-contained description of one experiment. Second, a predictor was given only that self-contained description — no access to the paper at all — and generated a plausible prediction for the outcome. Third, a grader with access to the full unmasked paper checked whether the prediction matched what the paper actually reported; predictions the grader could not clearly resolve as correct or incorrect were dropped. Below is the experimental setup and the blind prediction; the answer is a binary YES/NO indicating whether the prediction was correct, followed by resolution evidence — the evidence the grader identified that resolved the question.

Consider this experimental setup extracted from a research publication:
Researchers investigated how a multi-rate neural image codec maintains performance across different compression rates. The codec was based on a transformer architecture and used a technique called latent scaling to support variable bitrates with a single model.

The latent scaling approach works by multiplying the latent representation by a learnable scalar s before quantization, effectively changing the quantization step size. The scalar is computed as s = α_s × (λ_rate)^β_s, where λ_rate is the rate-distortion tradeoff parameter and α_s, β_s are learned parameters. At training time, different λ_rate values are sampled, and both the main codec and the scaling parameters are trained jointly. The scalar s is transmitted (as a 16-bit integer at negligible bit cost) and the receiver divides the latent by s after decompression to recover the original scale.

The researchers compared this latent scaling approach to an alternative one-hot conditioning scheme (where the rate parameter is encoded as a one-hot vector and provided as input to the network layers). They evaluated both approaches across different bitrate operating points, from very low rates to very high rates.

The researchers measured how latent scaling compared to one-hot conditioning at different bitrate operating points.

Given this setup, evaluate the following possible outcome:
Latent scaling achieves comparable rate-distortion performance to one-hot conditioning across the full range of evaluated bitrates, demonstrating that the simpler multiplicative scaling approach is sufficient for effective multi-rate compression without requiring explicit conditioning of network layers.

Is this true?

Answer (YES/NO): NO